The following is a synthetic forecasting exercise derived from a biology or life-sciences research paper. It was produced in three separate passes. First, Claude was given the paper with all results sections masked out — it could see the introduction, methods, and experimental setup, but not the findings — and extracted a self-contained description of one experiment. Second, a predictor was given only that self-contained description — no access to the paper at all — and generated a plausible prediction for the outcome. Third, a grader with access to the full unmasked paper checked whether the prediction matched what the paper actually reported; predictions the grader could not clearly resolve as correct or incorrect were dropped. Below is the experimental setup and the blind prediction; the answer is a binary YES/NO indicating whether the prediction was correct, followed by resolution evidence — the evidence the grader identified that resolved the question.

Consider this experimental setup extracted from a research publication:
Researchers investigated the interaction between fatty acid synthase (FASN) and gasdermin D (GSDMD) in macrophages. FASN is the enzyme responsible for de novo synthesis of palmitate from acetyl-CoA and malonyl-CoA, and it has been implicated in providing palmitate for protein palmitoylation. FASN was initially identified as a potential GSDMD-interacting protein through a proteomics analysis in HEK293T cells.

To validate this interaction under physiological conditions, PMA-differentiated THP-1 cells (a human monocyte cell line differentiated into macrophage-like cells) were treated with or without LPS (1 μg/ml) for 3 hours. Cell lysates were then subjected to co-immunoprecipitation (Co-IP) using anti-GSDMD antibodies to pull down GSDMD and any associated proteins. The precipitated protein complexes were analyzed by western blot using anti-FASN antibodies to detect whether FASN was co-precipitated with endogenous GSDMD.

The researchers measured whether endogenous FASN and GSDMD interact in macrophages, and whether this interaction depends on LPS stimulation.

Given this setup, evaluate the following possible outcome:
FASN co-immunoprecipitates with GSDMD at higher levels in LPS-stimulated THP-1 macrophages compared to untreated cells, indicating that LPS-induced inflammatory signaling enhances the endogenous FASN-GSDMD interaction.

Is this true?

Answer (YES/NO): NO